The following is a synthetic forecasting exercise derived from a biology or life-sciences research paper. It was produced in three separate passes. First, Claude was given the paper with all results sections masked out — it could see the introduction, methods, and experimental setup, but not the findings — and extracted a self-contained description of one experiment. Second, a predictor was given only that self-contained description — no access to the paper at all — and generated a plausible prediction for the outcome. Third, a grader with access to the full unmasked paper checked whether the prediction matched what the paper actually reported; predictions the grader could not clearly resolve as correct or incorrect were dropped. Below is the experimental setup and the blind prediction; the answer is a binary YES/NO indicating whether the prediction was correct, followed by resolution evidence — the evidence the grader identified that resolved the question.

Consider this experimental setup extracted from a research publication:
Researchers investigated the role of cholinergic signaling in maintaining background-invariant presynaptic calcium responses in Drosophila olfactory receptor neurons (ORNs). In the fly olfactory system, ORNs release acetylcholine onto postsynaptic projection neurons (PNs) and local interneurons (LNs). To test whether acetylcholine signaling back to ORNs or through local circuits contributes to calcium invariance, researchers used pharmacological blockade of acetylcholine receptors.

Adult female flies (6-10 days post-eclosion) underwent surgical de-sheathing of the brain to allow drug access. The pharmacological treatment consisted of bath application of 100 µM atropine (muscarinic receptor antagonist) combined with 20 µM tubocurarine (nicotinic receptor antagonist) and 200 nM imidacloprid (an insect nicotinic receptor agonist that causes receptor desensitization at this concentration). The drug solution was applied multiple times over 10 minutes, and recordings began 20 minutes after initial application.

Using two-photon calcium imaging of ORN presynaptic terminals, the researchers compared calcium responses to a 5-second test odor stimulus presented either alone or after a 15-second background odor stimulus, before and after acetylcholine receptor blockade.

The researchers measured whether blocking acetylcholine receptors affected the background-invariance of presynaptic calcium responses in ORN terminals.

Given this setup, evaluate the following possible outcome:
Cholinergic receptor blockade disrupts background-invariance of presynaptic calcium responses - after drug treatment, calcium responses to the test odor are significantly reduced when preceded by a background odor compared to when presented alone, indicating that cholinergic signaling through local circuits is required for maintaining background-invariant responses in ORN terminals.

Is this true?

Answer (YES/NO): YES